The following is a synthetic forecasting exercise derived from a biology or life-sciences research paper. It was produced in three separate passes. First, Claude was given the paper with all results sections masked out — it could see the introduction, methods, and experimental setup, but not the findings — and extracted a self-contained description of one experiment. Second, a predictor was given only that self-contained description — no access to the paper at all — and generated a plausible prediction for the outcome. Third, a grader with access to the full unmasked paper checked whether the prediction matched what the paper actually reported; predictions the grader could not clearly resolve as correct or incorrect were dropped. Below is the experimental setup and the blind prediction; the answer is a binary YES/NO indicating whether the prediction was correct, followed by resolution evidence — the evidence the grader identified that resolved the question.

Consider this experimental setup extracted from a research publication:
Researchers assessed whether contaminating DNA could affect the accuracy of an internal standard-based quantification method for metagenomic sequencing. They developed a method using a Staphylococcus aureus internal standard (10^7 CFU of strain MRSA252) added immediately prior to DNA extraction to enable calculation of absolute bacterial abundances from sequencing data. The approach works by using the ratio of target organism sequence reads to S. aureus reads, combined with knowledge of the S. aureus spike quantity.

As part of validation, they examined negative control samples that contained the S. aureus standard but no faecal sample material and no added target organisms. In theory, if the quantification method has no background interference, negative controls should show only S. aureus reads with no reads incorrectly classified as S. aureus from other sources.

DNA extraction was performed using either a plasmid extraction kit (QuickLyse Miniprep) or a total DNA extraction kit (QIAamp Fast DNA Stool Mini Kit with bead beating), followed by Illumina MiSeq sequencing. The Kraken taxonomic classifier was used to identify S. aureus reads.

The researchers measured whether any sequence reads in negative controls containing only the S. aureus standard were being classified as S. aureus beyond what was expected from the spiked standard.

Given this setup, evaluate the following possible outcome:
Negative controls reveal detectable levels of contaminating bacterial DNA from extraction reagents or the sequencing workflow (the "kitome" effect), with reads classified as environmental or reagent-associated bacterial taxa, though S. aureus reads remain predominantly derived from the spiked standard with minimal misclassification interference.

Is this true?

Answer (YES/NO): NO